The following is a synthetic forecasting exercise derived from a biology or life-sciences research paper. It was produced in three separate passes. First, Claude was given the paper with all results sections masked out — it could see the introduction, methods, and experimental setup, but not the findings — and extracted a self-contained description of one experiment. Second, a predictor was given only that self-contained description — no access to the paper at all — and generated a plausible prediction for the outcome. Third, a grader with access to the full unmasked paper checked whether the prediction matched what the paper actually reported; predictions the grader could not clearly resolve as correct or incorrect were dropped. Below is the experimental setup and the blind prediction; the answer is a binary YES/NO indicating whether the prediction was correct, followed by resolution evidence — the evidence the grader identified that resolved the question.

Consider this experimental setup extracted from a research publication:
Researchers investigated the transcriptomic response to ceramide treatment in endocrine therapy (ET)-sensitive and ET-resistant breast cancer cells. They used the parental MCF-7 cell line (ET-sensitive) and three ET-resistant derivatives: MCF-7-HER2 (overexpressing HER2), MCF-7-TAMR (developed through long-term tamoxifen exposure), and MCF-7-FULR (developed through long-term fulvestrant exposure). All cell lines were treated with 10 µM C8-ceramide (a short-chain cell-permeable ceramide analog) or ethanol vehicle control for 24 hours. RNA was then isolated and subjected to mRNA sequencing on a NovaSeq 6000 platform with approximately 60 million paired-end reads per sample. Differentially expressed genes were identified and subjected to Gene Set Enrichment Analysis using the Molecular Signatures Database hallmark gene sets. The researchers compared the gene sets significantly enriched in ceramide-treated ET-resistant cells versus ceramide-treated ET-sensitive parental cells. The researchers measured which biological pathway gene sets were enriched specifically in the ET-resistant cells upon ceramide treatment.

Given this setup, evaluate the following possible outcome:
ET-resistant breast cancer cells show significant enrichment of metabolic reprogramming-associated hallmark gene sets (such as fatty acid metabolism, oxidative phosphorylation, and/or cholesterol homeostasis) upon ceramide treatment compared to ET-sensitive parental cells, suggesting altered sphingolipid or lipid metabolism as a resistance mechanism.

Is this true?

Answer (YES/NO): NO